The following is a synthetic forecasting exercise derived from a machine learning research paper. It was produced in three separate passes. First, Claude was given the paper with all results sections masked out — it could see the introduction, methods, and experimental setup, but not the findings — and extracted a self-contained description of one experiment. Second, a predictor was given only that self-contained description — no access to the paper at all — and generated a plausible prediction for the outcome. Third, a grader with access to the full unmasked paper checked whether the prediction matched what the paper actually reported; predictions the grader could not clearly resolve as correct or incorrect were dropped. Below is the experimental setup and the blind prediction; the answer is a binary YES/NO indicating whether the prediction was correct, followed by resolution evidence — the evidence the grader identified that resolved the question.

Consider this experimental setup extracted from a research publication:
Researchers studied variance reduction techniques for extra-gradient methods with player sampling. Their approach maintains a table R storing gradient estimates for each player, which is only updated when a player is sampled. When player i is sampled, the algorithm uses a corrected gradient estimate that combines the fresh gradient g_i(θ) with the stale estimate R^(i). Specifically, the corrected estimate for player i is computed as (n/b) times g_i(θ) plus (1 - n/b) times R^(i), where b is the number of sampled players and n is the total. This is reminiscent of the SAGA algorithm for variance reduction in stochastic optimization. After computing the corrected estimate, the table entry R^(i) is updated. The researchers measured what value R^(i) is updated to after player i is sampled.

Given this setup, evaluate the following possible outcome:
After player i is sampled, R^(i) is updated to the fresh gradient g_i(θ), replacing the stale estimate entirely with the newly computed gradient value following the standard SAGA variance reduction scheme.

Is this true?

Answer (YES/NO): YES